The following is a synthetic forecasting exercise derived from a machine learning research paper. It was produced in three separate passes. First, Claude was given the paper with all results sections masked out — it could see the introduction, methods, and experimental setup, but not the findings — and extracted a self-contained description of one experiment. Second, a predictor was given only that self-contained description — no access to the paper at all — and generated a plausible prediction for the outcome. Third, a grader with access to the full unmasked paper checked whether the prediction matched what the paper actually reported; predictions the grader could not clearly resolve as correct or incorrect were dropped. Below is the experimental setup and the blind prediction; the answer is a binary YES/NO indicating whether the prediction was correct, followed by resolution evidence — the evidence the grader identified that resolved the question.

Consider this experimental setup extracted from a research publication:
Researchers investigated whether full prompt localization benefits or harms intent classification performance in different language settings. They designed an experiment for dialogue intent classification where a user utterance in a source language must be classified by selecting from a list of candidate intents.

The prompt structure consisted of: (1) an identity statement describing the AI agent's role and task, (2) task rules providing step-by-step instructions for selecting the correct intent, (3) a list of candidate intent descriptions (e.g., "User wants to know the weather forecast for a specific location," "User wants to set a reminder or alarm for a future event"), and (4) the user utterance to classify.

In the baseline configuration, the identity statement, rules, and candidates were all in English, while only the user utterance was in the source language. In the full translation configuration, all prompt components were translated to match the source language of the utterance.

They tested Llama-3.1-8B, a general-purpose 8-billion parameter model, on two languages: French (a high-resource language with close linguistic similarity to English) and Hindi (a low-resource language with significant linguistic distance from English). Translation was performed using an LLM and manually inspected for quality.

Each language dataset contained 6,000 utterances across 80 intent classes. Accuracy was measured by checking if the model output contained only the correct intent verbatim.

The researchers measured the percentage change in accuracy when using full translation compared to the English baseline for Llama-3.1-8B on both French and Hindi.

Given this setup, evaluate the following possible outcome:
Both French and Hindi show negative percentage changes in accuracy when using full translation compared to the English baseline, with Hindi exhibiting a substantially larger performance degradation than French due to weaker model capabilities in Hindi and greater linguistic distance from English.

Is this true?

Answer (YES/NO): NO